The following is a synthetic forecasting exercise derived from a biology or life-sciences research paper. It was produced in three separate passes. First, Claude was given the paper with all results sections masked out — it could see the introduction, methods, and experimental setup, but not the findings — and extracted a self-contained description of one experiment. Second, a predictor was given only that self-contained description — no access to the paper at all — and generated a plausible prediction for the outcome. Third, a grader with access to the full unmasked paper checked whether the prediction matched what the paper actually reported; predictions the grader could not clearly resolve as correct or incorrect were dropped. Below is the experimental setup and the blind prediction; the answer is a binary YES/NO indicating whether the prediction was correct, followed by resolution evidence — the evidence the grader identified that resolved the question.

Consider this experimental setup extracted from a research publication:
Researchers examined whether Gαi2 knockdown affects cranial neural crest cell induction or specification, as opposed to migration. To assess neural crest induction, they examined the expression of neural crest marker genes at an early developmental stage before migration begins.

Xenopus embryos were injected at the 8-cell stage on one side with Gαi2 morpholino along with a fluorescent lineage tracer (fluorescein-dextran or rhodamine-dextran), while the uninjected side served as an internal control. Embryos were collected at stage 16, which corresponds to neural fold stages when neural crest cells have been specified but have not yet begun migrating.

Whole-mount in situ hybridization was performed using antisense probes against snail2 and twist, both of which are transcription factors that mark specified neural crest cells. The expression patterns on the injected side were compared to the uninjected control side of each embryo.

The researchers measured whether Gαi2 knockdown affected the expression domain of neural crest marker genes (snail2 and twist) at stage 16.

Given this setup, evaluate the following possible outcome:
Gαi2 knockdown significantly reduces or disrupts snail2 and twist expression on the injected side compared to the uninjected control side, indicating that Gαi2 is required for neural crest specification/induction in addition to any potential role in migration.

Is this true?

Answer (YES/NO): NO